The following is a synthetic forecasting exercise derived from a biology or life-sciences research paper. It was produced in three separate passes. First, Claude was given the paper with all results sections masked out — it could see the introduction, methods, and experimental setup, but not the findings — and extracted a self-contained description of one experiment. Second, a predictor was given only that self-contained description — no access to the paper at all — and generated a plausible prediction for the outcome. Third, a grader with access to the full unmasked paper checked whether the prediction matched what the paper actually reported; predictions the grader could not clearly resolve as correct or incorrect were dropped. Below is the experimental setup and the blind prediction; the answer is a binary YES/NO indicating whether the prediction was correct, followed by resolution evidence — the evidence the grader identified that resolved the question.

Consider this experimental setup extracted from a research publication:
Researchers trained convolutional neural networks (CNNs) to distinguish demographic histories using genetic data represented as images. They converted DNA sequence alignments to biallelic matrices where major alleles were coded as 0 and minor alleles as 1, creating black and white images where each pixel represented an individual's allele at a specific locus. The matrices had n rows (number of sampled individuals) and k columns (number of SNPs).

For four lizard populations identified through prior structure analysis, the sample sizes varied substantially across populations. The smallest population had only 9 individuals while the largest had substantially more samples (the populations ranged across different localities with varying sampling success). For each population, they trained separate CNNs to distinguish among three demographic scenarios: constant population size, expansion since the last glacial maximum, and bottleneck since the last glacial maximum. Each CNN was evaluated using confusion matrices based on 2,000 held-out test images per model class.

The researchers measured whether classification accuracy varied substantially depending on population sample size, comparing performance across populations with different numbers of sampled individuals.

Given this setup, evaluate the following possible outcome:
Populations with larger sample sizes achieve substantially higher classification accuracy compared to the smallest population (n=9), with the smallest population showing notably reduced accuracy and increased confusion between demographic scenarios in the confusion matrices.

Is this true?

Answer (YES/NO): NO